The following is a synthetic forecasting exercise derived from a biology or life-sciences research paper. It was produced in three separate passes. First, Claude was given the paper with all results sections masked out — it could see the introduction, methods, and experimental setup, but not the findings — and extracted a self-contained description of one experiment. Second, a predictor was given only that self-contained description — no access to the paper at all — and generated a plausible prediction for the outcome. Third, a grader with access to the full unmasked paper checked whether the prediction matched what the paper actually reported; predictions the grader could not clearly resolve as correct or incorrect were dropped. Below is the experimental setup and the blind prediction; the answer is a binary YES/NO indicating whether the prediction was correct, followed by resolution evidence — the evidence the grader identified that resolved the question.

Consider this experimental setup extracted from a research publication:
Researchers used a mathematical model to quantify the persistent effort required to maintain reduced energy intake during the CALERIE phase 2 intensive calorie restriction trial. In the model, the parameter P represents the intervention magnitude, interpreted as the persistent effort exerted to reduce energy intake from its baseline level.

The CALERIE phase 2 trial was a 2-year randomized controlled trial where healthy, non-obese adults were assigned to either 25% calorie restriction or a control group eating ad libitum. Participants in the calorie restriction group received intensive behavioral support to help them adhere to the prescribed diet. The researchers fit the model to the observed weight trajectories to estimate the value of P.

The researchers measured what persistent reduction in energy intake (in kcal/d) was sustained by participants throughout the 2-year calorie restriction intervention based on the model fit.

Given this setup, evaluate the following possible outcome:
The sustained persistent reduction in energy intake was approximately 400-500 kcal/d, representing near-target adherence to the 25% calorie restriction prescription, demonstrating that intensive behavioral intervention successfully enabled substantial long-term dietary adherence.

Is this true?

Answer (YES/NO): NO